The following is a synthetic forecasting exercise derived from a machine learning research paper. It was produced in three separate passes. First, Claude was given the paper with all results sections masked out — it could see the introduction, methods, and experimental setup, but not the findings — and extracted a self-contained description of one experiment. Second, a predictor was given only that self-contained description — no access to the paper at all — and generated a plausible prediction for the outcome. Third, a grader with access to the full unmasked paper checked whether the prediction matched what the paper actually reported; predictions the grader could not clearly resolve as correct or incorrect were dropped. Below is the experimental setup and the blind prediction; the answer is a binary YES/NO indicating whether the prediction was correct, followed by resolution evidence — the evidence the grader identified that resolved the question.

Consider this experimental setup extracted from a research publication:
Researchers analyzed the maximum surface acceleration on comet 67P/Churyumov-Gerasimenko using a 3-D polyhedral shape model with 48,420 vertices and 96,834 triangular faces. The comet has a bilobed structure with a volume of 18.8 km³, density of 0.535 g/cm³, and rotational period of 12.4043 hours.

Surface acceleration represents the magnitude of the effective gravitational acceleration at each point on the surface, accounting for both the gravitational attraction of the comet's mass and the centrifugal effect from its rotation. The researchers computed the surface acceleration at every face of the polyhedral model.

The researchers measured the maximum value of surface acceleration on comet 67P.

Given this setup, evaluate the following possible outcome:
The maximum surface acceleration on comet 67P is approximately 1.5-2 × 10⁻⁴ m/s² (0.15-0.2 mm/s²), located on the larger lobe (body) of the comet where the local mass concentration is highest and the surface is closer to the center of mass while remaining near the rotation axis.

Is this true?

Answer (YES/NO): NO